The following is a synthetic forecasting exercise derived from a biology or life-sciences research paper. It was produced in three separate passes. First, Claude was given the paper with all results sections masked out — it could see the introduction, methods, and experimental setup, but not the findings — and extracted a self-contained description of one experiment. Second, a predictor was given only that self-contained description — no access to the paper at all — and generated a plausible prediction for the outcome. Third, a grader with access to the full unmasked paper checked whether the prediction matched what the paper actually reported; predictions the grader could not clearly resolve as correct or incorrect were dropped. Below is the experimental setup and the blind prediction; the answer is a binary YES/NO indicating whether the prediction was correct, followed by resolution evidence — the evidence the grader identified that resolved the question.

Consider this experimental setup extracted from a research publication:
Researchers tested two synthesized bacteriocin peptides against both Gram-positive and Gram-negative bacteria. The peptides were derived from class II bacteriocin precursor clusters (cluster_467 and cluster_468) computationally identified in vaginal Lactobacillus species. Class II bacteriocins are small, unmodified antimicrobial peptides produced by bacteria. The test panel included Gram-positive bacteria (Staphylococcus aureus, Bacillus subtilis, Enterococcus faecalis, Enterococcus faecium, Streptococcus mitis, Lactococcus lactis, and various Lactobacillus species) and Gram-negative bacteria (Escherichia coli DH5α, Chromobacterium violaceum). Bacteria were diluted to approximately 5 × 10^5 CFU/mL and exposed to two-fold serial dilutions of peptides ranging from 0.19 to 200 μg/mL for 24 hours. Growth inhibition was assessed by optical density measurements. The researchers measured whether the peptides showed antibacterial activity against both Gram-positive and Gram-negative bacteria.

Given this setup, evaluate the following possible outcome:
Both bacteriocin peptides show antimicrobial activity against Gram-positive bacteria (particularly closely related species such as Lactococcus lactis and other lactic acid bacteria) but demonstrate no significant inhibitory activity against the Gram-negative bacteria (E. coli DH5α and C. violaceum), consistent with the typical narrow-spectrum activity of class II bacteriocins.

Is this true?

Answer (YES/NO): NO